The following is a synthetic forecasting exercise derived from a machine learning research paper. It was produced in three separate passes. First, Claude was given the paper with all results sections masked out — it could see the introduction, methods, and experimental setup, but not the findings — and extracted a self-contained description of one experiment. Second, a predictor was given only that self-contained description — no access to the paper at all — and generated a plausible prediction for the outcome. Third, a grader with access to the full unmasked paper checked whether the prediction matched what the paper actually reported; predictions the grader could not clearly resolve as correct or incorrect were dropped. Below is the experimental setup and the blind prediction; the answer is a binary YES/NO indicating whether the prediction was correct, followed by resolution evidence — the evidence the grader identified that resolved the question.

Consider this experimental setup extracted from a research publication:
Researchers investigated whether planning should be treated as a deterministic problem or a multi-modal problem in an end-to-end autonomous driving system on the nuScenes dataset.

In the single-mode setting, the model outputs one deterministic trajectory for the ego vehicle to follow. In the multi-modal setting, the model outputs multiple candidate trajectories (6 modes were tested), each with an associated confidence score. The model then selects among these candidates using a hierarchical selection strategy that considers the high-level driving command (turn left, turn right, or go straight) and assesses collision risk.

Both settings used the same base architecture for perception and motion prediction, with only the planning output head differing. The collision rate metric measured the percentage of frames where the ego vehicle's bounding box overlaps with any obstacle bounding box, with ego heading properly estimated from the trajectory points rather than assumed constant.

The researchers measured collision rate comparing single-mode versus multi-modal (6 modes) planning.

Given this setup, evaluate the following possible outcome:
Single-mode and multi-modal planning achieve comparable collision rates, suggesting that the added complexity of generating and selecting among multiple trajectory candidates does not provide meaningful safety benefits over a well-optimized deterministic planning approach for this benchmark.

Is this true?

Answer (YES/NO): NO